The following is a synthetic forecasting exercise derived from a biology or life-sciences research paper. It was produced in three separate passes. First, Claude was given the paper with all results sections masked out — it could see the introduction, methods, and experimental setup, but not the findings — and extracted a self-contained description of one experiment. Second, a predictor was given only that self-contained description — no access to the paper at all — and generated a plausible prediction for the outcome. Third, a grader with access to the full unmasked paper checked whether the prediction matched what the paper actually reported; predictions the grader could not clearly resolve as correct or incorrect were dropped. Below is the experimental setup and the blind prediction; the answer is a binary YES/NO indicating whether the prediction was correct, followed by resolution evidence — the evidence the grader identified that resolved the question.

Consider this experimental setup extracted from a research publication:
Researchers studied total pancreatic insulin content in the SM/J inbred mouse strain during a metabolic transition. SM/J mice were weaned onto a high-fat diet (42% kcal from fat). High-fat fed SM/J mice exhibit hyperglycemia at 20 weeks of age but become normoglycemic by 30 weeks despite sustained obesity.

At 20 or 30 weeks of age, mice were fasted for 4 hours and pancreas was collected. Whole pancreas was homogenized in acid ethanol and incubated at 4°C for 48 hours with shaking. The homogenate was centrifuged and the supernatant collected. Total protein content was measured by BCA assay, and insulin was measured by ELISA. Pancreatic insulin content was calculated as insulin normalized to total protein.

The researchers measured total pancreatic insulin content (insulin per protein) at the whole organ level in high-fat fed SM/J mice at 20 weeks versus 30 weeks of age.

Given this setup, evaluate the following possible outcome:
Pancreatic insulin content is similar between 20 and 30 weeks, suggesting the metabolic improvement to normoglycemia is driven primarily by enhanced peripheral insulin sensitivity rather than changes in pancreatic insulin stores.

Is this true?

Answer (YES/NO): NO